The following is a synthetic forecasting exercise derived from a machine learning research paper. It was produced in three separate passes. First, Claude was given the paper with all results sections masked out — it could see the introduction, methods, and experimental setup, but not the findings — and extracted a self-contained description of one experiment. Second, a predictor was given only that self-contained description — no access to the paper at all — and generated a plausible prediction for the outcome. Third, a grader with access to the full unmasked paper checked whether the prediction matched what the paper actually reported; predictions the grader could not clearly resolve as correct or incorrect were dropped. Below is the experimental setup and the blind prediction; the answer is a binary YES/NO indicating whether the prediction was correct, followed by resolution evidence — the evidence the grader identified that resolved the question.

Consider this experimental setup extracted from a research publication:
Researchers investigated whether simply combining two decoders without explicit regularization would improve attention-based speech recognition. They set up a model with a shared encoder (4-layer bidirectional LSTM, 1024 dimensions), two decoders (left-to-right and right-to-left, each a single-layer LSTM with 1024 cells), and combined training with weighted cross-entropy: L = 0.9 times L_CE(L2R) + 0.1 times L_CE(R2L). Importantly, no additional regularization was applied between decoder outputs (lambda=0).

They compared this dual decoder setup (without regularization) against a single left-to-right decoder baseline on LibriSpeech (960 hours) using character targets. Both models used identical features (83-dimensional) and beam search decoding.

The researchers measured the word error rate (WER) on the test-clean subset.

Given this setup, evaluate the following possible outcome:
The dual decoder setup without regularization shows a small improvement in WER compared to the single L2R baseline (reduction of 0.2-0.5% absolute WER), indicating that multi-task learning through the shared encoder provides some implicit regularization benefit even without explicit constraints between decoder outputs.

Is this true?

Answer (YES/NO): NO